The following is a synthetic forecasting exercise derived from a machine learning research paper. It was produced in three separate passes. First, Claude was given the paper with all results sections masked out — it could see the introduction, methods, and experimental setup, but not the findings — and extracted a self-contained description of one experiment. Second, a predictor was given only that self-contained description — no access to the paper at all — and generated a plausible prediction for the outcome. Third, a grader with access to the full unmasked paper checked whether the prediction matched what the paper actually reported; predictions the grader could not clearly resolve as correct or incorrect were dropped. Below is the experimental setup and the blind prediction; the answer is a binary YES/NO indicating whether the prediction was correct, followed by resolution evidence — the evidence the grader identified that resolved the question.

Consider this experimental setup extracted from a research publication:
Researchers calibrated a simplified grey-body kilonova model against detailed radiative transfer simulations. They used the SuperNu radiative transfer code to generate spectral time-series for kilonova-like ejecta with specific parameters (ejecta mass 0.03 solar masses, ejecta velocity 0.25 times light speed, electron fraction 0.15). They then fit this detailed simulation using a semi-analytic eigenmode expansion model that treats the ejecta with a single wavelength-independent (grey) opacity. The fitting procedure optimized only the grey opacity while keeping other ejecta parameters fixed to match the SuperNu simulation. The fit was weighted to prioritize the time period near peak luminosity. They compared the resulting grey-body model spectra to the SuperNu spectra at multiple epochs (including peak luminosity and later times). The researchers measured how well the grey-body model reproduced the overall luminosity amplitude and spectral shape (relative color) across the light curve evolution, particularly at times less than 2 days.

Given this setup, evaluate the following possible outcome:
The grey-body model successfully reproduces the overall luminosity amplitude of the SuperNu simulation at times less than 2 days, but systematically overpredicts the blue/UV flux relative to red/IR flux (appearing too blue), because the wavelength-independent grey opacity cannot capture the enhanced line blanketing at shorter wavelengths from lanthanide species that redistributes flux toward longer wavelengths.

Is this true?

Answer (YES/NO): NO